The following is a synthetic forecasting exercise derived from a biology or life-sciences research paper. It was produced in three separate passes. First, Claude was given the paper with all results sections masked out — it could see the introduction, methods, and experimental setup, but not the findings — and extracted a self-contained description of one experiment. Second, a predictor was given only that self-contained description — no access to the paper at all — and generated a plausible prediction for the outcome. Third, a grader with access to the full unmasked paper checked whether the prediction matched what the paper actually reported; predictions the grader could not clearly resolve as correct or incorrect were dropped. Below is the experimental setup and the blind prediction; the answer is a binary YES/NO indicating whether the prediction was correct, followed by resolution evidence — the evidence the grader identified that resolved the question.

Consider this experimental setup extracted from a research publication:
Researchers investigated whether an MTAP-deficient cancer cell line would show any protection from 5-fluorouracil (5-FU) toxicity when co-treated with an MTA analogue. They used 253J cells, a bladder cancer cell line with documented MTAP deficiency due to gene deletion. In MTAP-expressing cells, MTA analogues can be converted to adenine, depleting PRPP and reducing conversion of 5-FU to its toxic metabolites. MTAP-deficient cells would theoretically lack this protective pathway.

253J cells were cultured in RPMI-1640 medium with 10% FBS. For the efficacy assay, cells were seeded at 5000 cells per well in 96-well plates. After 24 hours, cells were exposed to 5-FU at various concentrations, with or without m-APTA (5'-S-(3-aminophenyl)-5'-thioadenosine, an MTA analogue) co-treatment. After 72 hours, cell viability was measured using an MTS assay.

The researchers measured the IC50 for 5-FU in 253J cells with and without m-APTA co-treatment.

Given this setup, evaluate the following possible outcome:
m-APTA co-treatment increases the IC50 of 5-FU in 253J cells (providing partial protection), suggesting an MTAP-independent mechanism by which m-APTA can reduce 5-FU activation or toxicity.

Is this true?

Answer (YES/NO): NO